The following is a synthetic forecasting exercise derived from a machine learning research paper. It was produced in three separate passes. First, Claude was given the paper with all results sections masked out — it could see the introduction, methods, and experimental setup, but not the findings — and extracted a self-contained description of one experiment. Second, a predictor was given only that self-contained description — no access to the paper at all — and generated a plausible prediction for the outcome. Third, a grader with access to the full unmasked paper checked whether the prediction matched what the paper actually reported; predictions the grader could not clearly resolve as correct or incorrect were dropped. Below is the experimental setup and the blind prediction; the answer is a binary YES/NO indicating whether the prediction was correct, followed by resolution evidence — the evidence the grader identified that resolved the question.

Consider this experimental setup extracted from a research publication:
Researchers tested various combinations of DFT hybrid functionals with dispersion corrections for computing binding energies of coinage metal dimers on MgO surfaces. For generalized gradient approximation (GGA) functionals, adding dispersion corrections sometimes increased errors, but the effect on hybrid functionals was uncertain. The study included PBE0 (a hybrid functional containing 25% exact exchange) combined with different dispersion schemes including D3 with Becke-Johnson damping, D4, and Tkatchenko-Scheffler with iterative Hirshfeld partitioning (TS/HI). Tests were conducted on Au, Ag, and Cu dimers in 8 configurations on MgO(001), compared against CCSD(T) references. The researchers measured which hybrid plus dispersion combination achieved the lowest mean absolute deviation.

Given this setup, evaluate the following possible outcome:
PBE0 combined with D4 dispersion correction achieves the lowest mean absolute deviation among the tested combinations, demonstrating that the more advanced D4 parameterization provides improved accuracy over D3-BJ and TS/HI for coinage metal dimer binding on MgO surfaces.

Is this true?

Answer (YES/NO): NO